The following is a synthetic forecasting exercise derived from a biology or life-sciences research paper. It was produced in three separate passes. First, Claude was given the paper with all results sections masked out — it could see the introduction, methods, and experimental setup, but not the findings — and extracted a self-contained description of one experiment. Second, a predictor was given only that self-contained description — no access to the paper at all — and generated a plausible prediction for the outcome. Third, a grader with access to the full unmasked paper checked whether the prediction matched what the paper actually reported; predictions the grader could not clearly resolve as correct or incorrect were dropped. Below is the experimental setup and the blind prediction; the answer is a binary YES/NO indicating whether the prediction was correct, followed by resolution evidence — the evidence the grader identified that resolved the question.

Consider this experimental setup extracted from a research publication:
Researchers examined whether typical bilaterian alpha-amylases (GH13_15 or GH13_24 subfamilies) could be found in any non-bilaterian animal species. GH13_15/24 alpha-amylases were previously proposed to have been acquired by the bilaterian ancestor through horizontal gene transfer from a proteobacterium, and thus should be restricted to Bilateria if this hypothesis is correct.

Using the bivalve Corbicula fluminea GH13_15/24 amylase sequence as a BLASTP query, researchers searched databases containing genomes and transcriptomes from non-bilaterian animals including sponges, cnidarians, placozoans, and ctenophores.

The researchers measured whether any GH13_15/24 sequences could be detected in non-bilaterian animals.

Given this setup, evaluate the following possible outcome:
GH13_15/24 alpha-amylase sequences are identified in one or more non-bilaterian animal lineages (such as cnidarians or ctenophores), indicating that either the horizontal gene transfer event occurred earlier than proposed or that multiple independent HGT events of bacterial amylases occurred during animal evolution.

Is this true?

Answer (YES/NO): NO